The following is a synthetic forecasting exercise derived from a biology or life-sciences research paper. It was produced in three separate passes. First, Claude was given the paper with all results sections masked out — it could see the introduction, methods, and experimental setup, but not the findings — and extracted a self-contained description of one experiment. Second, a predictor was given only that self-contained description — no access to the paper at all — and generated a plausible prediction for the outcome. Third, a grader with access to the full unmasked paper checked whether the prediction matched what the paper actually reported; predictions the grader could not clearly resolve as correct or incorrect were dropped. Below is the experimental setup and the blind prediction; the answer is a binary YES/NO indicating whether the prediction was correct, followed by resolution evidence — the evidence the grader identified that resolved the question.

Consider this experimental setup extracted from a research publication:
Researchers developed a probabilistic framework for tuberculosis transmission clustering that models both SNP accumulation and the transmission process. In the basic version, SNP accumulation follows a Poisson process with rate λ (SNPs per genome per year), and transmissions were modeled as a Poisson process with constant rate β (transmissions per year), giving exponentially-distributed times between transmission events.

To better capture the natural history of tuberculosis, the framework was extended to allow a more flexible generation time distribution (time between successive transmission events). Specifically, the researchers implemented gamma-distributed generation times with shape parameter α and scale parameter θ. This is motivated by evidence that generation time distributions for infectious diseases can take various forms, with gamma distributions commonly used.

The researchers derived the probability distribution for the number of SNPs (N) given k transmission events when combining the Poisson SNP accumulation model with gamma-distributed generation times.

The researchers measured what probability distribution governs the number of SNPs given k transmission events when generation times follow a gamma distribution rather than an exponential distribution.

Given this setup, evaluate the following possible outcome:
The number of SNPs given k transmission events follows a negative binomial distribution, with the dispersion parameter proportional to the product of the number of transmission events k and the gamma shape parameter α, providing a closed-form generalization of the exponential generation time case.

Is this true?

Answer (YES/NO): YES